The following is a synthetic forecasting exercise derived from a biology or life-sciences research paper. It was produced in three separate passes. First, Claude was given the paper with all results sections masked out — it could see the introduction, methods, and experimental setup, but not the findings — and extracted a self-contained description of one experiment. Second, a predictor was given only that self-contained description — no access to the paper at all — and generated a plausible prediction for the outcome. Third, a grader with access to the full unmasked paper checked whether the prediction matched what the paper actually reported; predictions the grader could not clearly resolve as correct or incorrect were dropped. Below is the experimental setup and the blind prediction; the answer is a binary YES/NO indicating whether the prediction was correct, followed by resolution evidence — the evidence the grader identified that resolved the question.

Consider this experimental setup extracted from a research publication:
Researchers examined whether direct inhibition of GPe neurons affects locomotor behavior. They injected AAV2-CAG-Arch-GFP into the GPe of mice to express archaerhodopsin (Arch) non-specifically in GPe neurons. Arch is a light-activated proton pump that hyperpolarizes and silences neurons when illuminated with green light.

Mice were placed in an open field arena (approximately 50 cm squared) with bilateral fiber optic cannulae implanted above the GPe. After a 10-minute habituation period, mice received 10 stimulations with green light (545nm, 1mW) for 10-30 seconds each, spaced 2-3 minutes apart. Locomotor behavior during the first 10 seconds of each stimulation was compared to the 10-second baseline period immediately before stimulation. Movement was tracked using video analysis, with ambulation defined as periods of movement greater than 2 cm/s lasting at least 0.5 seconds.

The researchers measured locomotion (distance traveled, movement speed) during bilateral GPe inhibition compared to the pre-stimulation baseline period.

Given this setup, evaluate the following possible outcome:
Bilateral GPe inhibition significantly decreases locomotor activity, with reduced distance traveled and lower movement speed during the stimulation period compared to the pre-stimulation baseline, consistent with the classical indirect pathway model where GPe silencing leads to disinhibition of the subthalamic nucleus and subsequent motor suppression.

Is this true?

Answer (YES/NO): NO